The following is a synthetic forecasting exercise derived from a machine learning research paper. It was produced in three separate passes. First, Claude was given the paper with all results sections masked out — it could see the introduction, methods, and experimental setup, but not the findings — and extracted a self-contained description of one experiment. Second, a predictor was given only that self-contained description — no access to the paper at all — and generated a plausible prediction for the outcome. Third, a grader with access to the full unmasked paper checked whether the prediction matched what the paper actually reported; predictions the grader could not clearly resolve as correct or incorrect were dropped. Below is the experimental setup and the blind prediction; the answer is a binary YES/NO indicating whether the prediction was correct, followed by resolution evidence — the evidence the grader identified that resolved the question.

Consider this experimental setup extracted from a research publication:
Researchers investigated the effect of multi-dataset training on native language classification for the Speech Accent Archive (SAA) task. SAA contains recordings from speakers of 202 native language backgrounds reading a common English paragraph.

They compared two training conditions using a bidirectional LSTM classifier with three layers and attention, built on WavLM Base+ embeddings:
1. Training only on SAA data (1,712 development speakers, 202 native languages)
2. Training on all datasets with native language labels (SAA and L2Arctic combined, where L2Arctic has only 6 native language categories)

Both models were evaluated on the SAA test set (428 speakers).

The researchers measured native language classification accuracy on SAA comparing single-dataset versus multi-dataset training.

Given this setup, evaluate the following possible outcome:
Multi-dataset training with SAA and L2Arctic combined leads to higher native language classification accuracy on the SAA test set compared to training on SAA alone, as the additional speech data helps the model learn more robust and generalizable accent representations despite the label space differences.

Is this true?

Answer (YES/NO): NO